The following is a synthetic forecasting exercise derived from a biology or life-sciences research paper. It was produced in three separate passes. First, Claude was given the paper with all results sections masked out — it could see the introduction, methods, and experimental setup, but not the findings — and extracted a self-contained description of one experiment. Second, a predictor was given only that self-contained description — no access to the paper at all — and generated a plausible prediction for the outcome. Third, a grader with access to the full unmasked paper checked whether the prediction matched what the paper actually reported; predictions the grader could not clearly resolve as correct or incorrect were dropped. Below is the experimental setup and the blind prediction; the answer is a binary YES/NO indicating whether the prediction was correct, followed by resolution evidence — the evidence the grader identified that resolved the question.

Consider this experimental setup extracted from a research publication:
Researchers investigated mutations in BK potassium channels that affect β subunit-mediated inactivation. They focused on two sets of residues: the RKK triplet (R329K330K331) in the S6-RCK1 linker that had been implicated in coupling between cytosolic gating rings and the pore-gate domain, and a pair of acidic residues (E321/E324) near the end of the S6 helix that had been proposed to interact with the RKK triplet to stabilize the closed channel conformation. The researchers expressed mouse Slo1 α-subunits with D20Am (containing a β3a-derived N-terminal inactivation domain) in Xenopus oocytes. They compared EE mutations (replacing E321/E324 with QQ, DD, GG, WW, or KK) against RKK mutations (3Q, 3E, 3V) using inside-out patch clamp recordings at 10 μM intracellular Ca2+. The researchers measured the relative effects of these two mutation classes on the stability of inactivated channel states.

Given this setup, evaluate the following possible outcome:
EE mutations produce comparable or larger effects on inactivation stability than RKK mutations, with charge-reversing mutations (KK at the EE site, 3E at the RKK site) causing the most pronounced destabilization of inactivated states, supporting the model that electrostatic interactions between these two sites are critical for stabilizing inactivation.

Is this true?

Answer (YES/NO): NO